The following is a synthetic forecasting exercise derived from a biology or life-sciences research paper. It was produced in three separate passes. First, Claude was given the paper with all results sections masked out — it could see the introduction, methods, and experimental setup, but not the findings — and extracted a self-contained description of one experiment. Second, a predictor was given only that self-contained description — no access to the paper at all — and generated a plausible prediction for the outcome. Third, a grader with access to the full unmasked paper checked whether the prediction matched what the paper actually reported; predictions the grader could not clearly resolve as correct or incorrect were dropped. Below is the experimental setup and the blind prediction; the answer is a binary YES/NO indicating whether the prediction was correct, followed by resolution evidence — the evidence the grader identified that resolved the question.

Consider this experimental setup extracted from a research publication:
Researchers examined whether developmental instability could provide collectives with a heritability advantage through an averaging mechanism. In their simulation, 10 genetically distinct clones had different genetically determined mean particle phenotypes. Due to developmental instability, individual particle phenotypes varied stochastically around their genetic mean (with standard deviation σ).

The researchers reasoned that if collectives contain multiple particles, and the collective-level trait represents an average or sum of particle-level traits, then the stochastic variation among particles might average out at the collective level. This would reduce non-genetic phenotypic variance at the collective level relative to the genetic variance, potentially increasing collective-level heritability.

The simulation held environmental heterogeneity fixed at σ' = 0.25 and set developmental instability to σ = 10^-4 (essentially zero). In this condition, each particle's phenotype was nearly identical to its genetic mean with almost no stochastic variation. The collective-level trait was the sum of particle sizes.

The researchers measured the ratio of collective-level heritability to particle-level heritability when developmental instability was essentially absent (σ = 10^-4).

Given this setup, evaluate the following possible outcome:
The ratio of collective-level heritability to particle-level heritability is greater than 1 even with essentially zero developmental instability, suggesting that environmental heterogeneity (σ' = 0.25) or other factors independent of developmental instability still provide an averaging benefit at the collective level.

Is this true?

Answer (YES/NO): NO